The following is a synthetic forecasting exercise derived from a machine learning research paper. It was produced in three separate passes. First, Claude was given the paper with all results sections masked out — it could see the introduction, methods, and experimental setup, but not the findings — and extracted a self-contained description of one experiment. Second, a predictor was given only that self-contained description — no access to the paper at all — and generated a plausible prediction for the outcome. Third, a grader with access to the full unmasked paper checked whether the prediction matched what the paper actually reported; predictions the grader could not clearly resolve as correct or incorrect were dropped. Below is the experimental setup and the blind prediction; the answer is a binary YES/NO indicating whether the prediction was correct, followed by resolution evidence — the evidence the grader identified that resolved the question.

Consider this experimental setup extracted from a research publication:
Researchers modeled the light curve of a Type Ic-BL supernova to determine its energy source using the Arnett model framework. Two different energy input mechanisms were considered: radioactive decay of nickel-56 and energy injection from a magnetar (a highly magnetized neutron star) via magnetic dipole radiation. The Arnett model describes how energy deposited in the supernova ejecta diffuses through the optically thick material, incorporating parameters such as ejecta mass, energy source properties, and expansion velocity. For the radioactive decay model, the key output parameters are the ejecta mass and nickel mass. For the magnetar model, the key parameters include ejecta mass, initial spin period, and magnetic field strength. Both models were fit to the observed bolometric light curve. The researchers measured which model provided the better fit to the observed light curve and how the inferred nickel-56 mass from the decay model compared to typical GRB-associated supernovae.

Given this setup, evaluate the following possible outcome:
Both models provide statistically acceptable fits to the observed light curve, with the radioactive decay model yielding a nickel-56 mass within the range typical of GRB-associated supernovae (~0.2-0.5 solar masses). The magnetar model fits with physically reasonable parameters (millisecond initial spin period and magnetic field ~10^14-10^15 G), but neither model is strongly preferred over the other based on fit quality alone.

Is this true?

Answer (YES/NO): NO